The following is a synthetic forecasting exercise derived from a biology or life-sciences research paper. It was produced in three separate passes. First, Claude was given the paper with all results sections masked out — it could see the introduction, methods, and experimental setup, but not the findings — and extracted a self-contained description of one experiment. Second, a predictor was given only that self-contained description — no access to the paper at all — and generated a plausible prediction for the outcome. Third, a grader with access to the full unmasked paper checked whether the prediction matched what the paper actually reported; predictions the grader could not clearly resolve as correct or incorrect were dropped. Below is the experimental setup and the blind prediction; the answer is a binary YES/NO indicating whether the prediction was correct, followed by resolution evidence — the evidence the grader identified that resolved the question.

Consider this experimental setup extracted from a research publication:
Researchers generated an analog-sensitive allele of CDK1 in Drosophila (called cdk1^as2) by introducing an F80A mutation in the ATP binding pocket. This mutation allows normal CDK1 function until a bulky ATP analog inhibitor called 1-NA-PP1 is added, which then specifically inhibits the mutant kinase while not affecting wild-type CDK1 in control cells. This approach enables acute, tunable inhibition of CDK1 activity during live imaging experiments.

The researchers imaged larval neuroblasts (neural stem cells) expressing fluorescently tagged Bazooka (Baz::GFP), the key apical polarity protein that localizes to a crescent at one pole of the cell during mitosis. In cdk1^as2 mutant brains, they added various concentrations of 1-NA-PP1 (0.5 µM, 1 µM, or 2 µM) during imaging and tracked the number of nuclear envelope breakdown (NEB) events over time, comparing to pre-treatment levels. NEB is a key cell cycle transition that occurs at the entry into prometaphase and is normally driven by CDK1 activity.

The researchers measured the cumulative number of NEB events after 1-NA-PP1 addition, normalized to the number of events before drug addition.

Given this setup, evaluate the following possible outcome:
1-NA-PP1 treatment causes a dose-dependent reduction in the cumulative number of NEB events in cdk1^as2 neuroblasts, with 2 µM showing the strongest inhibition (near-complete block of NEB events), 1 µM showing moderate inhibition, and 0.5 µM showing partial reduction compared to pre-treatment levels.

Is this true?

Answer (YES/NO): NO